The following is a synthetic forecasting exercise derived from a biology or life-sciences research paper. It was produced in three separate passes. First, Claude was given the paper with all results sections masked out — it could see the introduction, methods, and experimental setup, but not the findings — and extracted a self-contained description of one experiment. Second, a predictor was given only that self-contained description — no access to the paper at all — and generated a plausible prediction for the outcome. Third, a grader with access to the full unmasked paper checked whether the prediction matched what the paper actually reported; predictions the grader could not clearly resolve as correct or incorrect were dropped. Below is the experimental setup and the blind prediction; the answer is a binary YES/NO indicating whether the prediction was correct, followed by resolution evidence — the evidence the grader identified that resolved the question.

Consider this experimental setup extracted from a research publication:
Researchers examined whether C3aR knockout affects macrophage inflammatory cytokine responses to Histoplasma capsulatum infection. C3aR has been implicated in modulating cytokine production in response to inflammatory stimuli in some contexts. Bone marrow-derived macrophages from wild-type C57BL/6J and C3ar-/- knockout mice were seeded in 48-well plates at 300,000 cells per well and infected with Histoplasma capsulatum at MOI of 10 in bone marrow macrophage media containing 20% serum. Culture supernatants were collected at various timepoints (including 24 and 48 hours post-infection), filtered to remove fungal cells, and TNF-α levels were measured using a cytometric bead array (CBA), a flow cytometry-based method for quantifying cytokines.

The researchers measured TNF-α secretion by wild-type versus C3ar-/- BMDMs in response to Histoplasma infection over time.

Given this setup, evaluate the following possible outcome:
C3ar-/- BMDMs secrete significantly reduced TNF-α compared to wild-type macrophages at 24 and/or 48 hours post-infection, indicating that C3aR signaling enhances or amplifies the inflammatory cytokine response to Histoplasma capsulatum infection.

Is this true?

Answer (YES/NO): NO